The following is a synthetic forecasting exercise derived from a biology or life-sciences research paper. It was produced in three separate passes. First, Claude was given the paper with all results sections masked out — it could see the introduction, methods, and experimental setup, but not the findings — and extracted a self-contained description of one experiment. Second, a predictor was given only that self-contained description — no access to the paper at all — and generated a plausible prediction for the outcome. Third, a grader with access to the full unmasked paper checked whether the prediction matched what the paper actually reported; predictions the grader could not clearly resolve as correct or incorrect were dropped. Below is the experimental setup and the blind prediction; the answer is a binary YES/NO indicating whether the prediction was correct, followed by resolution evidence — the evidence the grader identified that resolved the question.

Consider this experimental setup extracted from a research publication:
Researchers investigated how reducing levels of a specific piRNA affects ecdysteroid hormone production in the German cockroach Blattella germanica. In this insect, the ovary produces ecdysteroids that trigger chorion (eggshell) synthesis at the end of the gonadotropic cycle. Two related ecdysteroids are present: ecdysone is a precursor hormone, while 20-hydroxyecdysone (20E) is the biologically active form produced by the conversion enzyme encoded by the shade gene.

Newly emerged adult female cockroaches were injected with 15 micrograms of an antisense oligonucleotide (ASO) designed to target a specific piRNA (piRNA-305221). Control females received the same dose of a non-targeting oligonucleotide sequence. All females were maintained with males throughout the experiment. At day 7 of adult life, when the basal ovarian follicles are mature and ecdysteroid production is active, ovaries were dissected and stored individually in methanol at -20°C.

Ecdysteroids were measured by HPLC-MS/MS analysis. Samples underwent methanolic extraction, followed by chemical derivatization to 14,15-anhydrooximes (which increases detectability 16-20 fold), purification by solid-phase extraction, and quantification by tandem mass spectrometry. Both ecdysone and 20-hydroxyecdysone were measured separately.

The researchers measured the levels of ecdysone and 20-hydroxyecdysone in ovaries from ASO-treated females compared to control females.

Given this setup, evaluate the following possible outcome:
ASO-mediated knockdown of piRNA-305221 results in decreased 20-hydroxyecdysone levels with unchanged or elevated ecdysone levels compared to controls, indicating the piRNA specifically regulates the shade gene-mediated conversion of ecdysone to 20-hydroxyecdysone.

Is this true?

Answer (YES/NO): NO